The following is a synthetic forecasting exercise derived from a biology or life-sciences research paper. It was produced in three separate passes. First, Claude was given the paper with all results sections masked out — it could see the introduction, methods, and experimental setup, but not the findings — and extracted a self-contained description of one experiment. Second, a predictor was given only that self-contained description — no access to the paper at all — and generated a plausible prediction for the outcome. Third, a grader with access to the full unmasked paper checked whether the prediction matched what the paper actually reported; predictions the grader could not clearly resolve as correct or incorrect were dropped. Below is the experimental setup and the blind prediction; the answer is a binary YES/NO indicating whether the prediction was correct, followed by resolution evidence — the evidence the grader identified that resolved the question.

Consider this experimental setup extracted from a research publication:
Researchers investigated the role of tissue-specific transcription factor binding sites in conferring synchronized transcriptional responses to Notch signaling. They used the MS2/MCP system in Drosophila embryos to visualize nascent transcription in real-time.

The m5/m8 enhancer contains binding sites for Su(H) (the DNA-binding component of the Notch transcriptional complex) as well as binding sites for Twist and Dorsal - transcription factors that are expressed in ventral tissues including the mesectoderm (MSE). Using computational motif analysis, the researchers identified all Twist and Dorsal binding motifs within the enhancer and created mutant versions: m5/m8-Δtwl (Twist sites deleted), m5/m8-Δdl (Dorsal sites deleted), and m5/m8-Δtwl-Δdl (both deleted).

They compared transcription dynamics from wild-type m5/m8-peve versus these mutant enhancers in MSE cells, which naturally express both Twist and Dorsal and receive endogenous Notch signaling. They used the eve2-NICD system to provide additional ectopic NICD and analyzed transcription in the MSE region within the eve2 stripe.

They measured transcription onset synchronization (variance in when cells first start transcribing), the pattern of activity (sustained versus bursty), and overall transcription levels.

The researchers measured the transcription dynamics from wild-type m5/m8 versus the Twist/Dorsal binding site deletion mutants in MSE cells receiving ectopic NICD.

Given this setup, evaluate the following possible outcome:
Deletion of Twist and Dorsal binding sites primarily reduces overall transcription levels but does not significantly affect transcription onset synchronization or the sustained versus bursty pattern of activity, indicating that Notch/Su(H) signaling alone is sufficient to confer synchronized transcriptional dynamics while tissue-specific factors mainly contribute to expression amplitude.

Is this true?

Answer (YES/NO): NO